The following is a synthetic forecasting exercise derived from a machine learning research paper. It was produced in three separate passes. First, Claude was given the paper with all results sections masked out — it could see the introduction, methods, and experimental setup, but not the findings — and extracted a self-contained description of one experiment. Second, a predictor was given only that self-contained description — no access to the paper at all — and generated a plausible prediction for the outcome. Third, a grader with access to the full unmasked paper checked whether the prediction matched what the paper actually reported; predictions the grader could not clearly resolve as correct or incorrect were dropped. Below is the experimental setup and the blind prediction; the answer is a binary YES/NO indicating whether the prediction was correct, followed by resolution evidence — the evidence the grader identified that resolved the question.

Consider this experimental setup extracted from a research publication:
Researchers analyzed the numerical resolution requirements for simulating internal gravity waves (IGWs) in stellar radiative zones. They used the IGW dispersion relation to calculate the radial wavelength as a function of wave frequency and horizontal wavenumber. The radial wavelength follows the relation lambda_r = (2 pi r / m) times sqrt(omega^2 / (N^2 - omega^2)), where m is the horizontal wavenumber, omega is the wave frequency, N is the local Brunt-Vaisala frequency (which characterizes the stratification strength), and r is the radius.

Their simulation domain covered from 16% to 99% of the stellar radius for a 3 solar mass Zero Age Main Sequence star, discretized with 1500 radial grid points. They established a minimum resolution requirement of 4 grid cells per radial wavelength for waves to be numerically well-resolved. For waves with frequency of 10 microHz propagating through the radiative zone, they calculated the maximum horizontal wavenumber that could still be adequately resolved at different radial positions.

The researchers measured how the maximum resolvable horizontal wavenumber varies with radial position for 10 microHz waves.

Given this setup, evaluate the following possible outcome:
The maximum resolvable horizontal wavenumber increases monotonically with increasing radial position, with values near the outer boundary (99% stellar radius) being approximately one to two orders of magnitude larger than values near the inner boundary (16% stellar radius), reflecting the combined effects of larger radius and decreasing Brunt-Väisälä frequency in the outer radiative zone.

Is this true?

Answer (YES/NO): NO